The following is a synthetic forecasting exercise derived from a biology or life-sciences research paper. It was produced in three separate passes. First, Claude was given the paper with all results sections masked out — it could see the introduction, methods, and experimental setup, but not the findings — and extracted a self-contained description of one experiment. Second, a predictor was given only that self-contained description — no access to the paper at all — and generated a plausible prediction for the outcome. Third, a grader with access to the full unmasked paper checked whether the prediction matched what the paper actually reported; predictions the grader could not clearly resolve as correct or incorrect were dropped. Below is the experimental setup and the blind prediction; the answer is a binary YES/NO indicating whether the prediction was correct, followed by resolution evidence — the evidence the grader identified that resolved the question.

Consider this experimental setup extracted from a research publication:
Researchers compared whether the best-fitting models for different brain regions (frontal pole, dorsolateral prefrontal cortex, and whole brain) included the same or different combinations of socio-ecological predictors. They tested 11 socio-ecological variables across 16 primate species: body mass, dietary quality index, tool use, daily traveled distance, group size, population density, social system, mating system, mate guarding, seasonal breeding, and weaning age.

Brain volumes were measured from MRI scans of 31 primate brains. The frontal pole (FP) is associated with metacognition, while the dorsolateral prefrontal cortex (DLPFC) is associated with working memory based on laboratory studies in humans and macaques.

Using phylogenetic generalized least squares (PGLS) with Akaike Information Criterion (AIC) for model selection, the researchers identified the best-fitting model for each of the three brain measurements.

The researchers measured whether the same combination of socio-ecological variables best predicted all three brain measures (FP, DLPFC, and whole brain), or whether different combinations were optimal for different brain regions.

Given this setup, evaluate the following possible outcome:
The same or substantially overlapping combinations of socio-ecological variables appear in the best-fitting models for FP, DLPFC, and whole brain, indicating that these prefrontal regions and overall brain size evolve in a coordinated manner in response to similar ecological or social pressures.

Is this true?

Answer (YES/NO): YES